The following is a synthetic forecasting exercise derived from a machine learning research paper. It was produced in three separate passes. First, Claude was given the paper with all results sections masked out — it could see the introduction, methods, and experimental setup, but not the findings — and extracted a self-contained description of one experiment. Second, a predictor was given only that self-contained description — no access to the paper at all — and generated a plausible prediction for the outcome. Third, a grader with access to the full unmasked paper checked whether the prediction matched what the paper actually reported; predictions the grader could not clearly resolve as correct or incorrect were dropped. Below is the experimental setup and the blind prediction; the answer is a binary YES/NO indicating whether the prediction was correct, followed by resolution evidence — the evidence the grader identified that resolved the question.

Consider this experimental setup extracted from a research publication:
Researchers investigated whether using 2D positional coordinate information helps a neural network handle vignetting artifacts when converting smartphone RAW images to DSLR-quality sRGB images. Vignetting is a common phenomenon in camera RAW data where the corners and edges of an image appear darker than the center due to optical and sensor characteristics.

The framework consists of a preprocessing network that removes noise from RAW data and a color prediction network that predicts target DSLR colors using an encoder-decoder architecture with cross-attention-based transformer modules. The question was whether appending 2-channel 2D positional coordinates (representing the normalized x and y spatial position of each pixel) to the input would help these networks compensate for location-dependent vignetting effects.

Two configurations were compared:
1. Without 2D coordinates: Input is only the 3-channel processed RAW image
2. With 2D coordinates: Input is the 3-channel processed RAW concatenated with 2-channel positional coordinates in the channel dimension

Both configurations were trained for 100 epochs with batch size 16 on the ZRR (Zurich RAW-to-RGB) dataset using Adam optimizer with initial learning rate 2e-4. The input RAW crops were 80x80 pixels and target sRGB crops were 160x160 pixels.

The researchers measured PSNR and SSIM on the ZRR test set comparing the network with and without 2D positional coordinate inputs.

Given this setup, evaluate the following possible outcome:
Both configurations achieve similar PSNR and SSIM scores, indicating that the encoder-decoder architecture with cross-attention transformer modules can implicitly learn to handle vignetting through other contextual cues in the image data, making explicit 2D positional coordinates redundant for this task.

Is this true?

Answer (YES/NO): NO